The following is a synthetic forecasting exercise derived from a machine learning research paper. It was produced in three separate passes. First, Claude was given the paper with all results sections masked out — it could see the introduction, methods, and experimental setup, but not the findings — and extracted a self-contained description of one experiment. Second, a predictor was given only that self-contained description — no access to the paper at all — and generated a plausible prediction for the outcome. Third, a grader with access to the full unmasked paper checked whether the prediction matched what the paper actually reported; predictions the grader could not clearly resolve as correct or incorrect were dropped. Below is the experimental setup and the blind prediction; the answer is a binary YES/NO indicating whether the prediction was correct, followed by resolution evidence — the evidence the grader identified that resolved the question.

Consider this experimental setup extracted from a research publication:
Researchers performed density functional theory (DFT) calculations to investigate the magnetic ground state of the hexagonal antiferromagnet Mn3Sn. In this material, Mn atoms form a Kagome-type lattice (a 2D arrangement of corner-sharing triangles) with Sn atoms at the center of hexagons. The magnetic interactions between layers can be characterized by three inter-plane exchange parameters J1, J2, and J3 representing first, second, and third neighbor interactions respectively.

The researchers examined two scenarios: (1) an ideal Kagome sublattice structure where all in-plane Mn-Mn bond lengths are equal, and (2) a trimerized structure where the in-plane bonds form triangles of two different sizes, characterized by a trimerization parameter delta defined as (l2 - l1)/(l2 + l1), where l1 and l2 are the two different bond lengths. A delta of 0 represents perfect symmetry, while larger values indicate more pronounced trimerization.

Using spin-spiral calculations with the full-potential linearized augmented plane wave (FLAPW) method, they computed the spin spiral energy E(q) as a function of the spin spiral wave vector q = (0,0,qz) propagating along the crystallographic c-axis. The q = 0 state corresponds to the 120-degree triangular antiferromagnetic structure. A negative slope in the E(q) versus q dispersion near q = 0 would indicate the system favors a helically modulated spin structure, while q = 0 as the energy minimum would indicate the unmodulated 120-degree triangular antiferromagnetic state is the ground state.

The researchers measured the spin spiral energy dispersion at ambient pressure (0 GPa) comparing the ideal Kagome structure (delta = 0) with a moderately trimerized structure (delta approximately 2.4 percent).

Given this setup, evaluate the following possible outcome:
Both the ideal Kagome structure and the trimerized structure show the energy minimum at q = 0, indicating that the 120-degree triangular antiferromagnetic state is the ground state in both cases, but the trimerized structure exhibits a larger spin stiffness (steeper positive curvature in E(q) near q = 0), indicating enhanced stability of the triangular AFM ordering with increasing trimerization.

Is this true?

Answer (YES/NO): NO